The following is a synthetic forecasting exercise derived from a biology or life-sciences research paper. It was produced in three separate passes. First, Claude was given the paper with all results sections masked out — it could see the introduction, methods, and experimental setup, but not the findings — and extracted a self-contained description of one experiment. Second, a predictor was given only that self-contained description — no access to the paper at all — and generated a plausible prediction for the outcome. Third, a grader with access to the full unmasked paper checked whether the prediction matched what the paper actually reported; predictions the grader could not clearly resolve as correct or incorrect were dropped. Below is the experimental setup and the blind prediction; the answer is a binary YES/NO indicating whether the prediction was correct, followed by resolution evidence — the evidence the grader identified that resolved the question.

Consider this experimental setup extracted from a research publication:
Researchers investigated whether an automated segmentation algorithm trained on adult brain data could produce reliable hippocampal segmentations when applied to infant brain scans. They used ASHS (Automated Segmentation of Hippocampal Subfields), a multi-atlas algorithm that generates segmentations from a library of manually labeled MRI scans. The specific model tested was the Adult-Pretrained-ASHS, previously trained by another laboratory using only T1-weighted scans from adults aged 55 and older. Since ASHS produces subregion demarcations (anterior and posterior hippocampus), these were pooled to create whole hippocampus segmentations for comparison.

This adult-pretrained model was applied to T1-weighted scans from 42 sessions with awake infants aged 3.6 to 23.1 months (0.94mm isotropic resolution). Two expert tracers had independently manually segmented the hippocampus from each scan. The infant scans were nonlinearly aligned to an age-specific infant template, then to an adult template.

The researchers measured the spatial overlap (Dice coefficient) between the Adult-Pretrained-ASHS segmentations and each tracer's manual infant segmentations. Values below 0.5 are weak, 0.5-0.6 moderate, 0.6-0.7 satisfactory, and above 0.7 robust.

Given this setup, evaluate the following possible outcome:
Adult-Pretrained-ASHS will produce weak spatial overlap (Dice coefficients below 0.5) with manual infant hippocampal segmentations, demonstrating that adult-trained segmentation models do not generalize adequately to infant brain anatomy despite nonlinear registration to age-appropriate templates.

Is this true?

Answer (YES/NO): NO